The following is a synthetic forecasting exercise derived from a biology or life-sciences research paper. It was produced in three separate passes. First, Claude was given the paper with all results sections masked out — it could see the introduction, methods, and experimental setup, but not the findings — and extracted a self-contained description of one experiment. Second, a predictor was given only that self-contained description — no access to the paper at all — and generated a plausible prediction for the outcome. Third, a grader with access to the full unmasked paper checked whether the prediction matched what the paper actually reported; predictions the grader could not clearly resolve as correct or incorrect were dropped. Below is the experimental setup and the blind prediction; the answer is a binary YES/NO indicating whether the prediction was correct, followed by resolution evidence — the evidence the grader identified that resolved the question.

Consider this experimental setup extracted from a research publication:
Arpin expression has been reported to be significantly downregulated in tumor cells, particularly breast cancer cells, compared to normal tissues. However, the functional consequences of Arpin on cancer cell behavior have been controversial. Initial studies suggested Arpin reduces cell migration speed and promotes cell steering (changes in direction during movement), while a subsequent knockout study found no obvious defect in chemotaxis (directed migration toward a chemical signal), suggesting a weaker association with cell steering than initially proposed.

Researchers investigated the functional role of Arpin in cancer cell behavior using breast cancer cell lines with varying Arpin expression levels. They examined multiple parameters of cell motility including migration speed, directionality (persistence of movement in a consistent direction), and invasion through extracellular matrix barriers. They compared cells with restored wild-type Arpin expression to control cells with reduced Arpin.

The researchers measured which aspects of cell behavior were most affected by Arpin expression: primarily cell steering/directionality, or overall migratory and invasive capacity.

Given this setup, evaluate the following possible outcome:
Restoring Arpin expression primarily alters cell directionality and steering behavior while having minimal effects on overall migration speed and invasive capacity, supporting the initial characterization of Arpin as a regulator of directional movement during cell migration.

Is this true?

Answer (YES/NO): NO